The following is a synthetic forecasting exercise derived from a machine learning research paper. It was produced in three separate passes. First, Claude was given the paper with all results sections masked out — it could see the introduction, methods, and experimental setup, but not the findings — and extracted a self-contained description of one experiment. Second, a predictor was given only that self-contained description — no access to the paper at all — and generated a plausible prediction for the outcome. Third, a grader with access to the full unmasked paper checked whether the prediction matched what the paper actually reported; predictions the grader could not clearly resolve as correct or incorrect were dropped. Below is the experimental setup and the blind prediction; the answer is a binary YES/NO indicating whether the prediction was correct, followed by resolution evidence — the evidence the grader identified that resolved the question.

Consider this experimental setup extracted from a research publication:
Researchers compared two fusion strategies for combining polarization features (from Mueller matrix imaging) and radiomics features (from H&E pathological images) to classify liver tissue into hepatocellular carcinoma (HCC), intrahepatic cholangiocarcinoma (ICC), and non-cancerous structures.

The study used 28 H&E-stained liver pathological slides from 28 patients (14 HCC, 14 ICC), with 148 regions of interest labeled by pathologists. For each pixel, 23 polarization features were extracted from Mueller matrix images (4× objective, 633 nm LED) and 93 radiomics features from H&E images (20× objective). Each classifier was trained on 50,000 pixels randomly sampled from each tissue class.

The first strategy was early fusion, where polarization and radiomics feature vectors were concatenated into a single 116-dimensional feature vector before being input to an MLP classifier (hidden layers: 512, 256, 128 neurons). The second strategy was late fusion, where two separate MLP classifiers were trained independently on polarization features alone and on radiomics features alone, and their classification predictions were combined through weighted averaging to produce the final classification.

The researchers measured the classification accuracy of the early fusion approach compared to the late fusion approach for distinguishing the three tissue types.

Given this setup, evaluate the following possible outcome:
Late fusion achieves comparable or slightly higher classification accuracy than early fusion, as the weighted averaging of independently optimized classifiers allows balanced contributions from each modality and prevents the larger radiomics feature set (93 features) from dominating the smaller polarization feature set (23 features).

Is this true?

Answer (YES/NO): YES